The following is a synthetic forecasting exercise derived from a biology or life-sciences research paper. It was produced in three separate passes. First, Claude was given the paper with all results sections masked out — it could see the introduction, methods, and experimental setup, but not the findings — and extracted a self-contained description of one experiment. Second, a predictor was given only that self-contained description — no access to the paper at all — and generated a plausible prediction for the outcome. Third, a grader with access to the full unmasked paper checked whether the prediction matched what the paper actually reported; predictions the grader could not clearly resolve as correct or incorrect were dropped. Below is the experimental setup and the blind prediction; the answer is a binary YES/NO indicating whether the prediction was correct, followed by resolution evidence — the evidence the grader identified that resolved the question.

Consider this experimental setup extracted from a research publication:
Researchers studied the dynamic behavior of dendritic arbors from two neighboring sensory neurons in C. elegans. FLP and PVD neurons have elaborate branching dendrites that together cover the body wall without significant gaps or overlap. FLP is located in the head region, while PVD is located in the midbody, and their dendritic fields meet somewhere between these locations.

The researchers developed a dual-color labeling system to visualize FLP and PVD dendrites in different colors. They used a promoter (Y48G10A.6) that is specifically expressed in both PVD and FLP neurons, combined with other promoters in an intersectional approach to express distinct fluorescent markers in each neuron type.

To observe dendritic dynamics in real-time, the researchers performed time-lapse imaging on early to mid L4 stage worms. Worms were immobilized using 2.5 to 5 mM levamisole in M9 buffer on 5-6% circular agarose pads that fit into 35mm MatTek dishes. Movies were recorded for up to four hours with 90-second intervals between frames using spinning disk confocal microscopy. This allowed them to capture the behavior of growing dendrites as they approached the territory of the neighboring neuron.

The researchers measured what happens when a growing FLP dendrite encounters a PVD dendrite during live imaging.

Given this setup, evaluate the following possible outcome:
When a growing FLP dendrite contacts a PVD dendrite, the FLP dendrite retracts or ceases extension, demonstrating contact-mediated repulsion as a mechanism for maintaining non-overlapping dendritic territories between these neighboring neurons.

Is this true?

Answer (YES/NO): YES